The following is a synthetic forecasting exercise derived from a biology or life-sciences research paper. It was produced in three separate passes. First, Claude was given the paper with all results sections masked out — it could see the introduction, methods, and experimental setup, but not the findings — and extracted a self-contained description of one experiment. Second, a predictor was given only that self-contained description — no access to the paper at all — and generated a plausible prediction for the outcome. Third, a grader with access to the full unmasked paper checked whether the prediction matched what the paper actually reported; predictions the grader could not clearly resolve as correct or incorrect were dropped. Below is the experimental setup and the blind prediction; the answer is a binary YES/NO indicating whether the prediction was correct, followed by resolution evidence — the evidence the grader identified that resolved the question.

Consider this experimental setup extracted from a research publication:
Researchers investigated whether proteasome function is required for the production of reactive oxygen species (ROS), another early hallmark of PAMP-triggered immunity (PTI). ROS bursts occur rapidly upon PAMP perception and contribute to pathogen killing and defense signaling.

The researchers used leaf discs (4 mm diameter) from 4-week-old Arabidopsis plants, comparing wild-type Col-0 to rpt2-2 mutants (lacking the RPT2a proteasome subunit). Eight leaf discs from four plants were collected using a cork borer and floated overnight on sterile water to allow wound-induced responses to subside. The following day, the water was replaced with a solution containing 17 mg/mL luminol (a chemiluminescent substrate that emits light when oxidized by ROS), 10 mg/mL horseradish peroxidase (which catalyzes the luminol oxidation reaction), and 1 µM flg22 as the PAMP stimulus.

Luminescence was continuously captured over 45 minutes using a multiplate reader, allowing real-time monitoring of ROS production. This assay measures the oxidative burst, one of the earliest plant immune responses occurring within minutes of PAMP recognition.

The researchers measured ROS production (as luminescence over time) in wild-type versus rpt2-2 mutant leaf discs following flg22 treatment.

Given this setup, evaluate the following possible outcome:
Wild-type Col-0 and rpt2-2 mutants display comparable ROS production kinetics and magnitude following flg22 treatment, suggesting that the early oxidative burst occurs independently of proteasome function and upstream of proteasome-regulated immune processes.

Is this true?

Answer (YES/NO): NO